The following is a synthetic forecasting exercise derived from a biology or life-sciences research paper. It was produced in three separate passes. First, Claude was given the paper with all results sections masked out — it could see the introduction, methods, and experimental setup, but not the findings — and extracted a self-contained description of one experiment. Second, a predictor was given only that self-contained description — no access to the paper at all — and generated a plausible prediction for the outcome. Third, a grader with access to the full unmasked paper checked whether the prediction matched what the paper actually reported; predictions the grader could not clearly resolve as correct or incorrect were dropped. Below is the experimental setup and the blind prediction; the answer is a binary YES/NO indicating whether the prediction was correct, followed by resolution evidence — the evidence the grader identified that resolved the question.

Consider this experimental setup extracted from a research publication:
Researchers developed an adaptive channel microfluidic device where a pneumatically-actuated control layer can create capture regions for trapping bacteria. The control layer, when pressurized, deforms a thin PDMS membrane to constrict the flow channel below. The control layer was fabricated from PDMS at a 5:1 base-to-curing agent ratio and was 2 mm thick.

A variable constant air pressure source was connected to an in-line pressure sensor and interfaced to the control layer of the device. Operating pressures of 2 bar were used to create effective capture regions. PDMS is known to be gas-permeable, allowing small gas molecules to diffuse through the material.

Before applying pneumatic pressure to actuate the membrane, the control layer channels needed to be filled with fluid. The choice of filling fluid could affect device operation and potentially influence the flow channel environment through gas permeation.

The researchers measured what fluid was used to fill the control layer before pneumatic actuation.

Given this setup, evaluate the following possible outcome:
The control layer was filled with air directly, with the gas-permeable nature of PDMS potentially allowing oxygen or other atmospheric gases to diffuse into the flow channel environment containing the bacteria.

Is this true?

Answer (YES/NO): NO